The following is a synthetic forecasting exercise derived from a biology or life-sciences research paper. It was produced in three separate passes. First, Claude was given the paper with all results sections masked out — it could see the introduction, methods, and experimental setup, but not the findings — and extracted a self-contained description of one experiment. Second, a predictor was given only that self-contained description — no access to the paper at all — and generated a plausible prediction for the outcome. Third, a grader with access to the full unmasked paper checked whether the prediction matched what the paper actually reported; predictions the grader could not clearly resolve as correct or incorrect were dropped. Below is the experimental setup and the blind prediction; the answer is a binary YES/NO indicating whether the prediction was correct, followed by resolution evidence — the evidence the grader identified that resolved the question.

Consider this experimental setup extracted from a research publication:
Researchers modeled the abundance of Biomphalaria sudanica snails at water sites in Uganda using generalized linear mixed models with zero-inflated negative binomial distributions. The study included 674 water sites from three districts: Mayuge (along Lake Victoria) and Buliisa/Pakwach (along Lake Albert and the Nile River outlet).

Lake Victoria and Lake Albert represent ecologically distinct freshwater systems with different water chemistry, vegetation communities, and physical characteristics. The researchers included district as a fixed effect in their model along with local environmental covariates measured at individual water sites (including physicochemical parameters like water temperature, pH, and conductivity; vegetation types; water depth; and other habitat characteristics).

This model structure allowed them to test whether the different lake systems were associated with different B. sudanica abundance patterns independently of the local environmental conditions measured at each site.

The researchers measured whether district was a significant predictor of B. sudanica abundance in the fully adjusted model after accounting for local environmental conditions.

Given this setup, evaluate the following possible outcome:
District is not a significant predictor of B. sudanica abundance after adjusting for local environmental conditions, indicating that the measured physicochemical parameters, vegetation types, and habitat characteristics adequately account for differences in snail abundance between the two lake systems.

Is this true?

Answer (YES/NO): NO